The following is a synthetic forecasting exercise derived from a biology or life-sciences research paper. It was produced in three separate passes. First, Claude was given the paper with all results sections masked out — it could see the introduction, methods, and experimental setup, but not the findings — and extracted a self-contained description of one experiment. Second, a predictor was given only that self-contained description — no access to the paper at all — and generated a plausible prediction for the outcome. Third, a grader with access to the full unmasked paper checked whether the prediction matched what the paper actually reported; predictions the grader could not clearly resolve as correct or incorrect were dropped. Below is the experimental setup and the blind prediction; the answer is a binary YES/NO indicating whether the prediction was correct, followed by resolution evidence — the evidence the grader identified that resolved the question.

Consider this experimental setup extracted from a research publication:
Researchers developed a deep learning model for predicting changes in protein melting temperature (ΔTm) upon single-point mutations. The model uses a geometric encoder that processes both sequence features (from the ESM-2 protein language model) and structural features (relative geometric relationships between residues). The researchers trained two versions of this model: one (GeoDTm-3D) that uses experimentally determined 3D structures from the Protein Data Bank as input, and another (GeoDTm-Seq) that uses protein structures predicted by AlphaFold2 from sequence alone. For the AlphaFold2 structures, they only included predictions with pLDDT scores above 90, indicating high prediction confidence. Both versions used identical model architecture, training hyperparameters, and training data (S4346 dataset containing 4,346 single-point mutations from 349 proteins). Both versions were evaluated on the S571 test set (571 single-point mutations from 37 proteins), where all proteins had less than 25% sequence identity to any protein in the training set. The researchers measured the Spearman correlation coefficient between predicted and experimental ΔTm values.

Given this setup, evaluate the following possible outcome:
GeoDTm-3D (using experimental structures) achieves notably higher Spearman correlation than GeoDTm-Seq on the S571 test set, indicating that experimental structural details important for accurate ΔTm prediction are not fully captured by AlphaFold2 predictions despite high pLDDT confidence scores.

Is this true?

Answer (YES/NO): NO